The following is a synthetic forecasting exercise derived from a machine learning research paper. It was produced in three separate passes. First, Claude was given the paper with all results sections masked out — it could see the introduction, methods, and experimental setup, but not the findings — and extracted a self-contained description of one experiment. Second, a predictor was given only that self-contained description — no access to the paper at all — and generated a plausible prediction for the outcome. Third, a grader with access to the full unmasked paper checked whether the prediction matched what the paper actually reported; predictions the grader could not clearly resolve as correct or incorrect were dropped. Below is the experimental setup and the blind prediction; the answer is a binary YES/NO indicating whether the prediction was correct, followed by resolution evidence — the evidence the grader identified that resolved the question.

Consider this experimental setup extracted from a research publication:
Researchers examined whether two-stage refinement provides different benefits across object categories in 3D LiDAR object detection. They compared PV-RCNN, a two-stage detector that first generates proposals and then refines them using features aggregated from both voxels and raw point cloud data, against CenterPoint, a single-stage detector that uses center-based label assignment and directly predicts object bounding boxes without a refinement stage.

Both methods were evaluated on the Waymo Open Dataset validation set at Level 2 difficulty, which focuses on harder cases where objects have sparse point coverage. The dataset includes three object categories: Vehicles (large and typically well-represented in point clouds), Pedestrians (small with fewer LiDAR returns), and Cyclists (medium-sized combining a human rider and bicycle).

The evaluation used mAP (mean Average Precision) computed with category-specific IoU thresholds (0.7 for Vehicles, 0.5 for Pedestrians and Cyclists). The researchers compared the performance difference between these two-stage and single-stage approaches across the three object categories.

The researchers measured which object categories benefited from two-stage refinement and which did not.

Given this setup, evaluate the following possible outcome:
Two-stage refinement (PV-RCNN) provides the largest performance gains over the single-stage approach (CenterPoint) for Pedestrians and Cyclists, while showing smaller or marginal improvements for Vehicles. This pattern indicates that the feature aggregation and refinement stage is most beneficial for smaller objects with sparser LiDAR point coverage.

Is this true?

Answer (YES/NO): NO